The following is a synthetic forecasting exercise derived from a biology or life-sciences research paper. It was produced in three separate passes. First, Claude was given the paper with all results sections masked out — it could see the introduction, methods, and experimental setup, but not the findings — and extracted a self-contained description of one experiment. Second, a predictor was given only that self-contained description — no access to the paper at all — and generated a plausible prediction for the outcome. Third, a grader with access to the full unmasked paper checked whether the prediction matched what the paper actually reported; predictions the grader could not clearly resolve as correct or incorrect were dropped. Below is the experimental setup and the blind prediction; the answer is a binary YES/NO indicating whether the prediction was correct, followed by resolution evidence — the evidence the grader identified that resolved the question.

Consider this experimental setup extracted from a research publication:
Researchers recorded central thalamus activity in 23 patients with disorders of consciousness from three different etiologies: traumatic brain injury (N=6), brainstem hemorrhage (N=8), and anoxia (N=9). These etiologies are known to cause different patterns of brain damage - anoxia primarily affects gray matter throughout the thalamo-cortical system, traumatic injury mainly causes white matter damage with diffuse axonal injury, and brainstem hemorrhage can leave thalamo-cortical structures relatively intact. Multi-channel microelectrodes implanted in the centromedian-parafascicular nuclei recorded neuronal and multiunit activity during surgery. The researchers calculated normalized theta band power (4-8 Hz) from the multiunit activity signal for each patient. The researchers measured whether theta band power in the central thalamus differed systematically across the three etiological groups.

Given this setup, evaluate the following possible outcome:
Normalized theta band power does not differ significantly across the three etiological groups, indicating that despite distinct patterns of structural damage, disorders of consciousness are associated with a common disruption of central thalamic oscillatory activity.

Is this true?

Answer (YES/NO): NO